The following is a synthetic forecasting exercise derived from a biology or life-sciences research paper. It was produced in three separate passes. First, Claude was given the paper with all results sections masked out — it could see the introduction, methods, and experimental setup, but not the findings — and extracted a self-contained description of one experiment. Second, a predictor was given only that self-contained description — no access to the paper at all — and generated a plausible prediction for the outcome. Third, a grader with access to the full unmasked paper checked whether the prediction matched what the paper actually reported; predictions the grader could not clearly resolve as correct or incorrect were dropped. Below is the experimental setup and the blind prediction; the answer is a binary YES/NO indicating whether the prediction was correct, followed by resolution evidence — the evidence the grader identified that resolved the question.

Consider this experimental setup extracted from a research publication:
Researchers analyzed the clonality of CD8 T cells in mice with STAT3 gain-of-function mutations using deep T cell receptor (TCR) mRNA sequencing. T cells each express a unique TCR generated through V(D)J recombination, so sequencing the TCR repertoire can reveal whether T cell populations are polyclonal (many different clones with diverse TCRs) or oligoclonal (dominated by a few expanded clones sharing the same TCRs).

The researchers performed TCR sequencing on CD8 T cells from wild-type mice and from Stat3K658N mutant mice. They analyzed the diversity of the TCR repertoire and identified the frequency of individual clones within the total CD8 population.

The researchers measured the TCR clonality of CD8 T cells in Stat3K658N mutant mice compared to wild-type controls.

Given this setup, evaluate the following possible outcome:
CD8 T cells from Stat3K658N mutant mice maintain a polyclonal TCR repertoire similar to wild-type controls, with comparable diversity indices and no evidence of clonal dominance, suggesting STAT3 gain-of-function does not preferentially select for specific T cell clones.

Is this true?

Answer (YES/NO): NO